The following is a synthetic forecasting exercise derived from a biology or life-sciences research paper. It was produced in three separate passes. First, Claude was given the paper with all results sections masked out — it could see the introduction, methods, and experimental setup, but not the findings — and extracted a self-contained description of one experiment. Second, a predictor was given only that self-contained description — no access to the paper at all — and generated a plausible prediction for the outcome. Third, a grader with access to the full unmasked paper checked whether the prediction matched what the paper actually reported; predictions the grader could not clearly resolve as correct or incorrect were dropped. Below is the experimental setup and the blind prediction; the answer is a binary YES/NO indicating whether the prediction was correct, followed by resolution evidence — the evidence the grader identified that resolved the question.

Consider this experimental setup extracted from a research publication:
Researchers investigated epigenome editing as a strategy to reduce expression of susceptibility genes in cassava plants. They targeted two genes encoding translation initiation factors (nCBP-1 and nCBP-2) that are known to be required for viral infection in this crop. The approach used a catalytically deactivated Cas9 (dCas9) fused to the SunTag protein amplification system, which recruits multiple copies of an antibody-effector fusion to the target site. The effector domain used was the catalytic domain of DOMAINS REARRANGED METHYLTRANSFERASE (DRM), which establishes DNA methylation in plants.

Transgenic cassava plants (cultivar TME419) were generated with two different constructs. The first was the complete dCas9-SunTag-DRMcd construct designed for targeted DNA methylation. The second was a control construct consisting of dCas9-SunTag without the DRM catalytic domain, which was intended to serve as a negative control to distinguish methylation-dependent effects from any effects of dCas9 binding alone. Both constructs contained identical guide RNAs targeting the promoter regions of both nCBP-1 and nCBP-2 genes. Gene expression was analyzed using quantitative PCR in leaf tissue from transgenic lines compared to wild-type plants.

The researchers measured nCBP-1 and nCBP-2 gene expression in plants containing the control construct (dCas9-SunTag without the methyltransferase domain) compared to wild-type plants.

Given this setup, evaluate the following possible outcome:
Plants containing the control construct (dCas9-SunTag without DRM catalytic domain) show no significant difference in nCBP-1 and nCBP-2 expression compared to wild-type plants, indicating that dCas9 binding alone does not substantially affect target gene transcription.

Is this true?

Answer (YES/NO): NO